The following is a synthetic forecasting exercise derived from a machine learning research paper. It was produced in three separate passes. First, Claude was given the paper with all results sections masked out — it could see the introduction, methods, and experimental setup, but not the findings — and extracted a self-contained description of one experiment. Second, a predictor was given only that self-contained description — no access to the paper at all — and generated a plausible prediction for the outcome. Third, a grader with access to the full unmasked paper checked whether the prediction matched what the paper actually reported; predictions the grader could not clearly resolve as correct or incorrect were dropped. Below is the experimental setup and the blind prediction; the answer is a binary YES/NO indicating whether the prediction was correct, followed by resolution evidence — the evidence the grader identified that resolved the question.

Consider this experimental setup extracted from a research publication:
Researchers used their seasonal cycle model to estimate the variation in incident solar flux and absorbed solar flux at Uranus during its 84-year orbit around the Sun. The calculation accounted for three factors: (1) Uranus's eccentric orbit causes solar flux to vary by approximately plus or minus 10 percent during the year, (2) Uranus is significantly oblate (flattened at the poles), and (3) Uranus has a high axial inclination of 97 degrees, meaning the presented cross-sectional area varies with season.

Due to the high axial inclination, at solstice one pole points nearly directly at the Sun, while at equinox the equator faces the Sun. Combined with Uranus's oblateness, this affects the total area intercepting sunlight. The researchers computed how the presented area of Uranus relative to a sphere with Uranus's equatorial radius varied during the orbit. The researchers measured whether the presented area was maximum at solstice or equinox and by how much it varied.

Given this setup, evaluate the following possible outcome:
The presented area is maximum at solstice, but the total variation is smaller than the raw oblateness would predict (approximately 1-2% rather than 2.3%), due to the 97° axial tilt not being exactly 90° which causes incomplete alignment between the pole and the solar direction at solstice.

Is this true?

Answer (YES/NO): YES